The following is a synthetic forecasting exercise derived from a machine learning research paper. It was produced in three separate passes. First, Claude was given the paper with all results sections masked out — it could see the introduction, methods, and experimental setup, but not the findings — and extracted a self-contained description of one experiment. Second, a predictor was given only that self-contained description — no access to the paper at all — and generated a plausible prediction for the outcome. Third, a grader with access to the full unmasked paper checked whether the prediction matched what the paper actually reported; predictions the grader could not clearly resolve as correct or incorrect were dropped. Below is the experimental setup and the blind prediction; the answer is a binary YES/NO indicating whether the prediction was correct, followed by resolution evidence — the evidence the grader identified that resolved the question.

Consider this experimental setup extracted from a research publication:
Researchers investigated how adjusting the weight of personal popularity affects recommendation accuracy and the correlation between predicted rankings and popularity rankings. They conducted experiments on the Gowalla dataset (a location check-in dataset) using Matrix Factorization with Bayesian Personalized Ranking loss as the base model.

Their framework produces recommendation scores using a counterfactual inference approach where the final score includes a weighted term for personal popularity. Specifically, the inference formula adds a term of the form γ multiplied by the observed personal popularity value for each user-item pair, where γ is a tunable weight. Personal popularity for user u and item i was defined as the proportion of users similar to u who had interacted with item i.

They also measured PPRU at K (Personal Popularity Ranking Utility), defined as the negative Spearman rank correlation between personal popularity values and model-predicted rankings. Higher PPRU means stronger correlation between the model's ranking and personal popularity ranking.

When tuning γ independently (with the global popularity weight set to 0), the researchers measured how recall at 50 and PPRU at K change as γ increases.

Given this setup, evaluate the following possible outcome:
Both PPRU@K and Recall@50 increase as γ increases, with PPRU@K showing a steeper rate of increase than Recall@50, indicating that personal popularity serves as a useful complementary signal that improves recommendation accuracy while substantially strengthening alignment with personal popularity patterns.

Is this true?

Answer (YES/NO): NO